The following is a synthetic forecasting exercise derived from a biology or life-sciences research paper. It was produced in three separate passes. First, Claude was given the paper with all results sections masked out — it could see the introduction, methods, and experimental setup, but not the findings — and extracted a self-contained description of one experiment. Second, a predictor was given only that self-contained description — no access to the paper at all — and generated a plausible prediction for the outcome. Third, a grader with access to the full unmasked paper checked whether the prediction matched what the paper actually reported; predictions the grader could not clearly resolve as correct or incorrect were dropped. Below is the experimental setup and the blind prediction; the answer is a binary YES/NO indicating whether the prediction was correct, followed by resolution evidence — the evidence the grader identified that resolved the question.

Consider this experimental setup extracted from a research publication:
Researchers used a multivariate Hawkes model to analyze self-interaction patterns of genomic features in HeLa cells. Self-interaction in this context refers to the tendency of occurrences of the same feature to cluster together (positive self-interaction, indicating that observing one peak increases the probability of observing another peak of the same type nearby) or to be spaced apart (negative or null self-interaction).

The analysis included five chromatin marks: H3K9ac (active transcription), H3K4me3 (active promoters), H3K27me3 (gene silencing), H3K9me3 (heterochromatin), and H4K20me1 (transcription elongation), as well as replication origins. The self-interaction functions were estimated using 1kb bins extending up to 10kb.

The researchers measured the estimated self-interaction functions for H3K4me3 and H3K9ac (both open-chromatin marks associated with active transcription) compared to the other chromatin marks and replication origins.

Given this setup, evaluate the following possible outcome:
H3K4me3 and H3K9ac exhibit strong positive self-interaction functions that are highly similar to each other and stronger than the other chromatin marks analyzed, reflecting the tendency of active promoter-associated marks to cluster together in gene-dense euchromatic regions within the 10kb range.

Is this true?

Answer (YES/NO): NO